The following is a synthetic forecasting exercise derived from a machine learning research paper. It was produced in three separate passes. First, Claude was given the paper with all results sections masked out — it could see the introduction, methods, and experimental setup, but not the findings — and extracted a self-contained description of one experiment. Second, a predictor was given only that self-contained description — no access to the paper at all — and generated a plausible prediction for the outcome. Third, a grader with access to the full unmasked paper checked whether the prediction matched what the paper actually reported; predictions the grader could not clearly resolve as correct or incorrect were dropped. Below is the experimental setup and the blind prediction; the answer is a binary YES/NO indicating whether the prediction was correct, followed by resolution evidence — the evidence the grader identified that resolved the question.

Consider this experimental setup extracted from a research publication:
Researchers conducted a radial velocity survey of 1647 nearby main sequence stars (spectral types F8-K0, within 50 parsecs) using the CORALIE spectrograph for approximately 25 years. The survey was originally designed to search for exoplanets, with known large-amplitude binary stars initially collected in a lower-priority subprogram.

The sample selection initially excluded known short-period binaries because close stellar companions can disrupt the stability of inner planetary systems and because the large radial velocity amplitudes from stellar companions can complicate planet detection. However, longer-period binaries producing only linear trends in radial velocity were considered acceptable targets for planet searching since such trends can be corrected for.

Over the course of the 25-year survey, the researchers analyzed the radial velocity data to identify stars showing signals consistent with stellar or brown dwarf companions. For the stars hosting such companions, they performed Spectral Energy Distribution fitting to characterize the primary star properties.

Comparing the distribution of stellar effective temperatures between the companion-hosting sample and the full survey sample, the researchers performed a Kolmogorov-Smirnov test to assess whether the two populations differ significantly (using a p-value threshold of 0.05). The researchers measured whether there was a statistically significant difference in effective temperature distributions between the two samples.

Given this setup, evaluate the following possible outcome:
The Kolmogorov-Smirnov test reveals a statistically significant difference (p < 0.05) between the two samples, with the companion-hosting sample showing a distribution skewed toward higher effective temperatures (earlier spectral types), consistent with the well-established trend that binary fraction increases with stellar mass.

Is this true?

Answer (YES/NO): NO